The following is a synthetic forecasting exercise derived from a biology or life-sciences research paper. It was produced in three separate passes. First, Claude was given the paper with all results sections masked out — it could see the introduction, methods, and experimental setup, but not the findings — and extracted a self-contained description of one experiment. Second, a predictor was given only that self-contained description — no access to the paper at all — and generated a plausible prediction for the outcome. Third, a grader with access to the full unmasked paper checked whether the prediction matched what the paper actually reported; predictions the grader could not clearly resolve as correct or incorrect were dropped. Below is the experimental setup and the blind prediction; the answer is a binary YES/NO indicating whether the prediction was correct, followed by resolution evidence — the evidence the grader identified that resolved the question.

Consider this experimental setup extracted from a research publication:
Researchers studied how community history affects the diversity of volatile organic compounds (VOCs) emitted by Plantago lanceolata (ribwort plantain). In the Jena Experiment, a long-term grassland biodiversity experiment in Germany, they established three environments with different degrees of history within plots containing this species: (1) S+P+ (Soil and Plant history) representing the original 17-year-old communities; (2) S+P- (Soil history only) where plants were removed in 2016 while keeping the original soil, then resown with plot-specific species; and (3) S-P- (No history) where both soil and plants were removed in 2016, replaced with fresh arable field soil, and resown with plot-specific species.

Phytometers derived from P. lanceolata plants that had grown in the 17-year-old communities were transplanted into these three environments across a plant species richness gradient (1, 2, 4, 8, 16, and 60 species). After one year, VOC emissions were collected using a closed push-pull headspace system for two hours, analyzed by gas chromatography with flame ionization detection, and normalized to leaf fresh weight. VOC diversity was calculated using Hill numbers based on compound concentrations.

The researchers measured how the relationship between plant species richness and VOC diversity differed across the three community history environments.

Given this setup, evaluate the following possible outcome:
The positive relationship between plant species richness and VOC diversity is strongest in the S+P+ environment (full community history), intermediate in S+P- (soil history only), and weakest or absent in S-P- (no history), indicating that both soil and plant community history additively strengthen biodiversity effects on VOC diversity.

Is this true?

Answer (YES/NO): NO